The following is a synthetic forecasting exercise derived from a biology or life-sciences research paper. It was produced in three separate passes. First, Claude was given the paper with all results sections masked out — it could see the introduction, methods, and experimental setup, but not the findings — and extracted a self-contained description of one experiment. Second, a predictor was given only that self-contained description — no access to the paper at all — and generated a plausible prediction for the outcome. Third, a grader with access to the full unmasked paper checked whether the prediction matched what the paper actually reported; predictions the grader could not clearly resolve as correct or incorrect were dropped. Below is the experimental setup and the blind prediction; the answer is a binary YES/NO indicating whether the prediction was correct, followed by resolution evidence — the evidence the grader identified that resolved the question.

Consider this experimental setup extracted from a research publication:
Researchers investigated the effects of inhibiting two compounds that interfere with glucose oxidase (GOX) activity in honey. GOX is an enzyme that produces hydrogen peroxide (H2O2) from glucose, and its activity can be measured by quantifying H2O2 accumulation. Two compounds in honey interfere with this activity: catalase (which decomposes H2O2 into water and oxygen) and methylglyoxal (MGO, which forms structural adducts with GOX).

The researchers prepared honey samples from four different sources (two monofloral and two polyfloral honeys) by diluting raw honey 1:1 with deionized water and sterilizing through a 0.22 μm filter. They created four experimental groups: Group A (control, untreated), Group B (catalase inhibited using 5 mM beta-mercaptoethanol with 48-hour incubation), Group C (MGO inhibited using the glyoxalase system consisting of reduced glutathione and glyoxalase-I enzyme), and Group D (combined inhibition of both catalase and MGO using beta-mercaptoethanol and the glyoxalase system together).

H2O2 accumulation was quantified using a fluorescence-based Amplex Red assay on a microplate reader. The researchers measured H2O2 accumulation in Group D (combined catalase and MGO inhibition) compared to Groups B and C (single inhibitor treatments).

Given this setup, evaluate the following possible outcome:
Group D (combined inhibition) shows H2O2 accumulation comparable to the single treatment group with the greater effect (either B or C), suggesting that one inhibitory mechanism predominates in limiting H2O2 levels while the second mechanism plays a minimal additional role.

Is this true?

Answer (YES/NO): NO